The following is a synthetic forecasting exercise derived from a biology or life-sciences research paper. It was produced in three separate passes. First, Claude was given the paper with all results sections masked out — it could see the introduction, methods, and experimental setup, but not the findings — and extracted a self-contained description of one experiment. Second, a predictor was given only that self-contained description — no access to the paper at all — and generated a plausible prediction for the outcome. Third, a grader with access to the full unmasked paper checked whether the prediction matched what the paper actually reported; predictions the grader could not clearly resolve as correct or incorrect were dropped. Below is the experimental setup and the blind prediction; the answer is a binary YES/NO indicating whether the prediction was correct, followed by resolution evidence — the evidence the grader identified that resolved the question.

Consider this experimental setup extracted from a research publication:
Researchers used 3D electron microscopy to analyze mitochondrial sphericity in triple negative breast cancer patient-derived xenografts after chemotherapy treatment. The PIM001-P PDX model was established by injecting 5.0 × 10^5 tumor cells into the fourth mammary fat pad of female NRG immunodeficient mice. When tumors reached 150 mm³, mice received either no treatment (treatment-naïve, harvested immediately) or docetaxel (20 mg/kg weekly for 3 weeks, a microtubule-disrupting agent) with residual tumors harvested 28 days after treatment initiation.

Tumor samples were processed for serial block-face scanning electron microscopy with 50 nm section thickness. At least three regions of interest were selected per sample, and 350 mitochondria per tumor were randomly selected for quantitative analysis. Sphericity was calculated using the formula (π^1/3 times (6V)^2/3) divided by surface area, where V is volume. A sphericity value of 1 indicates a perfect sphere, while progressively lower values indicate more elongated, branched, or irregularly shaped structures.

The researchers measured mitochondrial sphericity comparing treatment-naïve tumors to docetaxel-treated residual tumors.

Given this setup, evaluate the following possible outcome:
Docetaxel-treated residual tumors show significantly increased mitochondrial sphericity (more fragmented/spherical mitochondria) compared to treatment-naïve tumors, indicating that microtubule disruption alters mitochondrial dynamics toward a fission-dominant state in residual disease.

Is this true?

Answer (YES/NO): NO